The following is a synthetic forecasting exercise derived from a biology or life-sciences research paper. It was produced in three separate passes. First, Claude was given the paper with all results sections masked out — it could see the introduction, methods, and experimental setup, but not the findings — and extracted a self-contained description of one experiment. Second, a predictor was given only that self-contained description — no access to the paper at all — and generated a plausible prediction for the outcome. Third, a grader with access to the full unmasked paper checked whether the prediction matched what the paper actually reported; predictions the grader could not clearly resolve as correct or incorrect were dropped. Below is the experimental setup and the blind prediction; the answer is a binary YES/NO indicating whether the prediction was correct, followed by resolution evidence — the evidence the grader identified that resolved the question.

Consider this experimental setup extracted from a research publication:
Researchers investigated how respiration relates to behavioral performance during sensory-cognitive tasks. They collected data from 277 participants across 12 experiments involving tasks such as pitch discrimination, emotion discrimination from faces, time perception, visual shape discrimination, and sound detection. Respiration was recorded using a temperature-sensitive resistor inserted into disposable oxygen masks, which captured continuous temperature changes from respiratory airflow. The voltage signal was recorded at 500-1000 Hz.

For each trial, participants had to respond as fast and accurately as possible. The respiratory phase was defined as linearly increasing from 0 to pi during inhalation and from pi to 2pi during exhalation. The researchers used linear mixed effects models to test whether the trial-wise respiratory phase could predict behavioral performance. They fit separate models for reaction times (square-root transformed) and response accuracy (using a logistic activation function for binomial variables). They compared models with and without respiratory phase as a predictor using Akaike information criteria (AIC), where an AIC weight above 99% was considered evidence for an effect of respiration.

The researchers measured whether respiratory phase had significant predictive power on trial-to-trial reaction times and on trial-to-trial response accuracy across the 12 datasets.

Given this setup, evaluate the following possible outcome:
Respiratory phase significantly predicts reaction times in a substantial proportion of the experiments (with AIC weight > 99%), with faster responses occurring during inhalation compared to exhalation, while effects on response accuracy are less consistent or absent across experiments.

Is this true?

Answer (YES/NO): NO